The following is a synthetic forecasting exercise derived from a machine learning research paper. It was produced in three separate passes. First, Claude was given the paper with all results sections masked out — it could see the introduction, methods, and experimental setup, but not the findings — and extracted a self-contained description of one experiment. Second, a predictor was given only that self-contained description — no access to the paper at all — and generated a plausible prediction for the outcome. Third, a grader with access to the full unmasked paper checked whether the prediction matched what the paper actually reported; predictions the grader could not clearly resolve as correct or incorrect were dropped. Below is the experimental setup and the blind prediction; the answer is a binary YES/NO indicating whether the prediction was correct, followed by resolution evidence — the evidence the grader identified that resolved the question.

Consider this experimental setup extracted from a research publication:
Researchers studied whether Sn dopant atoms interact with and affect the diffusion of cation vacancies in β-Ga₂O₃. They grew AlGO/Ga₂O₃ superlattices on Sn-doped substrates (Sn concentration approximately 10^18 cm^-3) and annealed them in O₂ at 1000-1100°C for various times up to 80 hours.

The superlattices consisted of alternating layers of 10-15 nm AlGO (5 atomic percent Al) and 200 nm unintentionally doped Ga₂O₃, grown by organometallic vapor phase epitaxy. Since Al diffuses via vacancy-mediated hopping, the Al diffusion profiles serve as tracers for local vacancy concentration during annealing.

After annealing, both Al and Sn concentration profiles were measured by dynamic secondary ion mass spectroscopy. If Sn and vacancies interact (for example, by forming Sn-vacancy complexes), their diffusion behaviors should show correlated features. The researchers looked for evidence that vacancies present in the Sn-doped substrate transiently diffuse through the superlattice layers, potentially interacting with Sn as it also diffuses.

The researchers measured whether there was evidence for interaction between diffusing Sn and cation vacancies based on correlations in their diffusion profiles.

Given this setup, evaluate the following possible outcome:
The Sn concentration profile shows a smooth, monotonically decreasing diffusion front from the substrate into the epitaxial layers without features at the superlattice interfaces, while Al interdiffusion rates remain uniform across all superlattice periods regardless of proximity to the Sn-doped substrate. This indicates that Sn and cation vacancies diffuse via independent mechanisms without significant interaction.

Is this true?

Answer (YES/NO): NO